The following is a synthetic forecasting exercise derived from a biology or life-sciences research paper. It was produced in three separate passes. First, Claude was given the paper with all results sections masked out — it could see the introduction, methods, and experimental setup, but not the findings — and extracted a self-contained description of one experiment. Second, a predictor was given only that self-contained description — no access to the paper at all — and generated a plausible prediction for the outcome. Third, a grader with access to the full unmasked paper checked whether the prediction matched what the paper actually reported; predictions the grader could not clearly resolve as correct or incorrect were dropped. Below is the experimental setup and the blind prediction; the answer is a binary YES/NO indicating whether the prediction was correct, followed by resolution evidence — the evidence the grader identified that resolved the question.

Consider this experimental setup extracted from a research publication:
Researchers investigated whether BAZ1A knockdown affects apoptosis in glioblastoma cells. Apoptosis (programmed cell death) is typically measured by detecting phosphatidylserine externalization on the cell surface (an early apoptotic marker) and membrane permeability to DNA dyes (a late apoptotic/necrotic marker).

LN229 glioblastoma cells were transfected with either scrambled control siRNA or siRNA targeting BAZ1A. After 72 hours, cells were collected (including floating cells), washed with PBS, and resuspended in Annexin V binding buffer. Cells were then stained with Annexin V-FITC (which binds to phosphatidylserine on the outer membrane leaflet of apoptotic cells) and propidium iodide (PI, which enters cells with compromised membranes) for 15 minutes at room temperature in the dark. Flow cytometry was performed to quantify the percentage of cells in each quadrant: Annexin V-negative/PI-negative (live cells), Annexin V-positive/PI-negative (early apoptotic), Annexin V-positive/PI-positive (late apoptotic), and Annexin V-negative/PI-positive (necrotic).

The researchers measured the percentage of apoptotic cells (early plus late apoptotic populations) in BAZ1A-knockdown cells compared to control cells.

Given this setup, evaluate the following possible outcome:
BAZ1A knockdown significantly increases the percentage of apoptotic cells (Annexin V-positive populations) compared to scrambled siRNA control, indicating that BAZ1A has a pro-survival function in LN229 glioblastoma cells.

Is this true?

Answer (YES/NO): YES